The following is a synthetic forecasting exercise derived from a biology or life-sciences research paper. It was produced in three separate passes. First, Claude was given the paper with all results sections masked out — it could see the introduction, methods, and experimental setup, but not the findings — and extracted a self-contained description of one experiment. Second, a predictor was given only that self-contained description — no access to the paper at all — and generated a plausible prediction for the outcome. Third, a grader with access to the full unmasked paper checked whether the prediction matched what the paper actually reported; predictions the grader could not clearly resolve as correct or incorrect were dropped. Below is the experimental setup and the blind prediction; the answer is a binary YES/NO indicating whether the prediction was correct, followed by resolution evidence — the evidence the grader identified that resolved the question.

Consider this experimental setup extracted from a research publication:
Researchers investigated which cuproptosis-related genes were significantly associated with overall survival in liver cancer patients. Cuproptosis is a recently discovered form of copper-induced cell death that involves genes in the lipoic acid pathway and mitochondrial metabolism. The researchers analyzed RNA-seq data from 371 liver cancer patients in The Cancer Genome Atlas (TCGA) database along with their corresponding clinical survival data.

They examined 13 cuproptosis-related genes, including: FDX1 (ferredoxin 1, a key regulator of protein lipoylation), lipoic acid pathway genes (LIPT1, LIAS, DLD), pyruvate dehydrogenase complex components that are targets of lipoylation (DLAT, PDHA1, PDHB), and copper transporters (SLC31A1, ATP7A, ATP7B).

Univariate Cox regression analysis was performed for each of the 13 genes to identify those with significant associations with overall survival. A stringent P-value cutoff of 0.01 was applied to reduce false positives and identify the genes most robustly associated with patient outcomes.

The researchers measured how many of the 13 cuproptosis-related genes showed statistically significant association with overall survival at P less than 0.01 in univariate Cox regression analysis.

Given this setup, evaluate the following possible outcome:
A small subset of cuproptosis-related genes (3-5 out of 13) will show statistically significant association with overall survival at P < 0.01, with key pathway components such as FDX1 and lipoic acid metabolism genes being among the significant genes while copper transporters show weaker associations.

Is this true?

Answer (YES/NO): NO